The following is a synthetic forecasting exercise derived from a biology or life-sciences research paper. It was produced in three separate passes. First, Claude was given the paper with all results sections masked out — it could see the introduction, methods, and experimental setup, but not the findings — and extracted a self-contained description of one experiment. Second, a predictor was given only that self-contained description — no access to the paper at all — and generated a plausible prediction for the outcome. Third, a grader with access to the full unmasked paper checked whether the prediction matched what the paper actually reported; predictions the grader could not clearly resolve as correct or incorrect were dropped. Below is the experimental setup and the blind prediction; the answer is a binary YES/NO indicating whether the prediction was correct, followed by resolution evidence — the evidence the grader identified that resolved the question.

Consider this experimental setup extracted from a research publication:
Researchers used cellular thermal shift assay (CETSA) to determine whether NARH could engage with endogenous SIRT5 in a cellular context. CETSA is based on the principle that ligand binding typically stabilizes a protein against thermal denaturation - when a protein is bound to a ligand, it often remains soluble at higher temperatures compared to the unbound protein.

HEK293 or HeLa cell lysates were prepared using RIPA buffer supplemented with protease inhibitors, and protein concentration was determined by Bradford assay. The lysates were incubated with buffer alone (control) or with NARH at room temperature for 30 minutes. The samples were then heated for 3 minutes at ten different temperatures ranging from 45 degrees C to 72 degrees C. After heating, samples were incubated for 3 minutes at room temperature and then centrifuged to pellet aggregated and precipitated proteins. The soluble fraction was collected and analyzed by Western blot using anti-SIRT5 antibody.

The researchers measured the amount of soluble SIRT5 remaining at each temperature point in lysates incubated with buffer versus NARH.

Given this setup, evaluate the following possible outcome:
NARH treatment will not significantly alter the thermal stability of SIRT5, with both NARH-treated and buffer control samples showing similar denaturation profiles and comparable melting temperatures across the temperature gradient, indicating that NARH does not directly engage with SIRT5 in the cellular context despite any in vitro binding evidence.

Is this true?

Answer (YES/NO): NO